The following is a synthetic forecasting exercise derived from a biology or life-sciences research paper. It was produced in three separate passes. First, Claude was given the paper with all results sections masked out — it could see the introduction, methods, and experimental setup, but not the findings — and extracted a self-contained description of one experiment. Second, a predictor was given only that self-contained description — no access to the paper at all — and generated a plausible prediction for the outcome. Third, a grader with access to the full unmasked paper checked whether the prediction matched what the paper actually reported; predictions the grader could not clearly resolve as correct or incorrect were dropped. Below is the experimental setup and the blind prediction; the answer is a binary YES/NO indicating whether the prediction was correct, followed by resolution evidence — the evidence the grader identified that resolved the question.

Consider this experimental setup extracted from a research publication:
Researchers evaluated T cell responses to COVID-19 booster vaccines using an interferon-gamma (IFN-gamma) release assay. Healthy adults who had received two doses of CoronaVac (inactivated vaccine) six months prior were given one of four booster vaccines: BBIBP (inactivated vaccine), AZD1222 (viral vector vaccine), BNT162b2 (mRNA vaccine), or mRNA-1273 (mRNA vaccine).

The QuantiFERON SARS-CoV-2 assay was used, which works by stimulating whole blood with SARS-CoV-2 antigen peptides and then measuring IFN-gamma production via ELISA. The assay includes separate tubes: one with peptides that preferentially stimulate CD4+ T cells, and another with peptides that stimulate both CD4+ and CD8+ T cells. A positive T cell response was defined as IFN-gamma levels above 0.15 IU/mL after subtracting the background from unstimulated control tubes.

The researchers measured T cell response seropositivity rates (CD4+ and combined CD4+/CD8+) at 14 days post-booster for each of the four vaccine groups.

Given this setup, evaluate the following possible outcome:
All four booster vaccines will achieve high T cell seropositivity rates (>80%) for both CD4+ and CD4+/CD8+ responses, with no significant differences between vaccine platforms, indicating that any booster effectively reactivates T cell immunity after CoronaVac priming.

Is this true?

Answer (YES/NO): NO